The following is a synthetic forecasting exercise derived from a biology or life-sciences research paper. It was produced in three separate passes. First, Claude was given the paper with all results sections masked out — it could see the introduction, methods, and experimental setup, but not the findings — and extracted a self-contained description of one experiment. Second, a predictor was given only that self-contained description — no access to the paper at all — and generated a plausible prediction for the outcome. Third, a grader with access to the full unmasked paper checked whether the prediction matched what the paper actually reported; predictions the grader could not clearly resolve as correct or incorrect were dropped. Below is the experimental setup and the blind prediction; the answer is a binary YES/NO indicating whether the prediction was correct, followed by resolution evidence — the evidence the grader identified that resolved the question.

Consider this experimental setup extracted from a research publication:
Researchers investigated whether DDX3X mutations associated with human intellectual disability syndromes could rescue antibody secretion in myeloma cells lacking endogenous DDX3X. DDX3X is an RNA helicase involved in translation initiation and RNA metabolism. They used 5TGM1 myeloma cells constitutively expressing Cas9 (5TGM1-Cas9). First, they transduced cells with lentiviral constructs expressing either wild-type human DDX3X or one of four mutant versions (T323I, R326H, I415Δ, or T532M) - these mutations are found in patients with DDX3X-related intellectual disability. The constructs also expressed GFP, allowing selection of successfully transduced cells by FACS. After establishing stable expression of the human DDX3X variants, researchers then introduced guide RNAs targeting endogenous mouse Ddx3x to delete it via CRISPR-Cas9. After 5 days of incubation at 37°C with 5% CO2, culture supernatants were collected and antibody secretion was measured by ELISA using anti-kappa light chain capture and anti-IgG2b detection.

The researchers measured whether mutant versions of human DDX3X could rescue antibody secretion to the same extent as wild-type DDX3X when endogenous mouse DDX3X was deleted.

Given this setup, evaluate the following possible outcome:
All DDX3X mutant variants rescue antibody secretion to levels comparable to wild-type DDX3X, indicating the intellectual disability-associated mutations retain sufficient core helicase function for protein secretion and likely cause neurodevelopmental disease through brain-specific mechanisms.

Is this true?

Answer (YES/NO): NO